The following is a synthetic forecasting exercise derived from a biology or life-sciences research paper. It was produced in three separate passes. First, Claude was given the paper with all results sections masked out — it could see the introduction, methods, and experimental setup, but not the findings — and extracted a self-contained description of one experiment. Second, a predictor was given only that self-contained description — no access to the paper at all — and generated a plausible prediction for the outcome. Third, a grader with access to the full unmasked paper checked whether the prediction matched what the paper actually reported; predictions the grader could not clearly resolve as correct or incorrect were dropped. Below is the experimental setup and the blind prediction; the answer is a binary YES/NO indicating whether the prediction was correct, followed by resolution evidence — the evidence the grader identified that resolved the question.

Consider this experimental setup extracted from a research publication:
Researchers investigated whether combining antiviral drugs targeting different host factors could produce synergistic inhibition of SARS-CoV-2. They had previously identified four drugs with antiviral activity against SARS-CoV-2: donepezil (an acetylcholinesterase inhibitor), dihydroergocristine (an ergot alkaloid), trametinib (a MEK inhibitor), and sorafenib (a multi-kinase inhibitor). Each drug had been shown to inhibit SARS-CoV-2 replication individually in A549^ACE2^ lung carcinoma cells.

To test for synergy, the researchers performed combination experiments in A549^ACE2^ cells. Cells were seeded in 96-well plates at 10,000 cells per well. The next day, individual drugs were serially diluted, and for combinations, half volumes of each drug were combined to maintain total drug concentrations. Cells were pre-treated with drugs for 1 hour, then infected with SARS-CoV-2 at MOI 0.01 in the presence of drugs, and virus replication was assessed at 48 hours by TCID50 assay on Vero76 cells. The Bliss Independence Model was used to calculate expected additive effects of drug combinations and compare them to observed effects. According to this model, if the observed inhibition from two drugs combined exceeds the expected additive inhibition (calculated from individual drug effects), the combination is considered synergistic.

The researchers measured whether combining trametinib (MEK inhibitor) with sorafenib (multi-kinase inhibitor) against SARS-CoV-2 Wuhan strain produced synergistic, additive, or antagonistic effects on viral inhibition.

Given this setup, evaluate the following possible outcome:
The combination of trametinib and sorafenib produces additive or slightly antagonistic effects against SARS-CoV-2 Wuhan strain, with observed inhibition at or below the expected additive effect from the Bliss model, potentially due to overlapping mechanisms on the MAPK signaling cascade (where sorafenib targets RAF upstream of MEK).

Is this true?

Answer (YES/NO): NO